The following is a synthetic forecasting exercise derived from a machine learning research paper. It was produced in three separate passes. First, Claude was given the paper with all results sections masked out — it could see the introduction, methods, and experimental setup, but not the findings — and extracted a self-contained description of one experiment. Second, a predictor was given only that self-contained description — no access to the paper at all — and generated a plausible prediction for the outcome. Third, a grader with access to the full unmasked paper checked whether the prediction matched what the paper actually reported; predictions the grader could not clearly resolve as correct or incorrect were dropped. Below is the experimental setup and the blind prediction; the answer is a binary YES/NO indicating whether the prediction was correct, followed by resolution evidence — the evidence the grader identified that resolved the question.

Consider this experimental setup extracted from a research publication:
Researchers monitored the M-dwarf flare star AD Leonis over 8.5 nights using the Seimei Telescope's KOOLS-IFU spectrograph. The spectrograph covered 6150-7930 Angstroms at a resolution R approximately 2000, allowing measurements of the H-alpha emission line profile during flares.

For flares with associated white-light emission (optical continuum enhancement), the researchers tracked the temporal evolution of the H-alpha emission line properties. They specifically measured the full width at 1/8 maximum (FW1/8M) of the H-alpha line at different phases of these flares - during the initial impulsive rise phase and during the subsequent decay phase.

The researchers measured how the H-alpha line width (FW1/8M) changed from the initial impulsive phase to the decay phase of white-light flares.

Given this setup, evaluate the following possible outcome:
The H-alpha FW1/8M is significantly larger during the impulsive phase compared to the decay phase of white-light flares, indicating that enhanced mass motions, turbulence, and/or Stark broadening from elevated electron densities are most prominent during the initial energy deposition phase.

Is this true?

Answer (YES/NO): YES